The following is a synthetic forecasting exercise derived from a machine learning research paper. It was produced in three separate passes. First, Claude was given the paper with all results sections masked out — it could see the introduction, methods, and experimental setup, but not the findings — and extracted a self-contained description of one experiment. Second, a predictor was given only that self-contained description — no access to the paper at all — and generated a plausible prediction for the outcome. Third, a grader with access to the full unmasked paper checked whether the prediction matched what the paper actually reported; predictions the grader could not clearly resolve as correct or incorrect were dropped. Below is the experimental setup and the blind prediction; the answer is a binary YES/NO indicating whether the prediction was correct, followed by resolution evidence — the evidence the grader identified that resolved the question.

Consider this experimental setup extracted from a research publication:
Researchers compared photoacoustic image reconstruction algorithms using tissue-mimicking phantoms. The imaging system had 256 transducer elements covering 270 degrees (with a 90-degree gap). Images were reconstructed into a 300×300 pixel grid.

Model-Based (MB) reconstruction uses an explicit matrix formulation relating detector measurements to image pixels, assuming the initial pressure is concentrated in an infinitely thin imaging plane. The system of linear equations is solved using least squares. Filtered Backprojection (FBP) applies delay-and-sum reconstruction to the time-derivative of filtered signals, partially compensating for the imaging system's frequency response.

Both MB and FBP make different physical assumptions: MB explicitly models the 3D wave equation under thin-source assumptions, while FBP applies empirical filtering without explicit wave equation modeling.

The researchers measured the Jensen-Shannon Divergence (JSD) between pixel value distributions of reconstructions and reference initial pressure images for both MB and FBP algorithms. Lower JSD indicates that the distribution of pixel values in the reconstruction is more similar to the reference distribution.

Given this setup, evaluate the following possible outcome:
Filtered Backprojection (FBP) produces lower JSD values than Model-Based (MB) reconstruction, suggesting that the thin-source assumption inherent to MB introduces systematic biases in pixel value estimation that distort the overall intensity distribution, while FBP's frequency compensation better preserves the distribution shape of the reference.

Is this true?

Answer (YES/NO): YES